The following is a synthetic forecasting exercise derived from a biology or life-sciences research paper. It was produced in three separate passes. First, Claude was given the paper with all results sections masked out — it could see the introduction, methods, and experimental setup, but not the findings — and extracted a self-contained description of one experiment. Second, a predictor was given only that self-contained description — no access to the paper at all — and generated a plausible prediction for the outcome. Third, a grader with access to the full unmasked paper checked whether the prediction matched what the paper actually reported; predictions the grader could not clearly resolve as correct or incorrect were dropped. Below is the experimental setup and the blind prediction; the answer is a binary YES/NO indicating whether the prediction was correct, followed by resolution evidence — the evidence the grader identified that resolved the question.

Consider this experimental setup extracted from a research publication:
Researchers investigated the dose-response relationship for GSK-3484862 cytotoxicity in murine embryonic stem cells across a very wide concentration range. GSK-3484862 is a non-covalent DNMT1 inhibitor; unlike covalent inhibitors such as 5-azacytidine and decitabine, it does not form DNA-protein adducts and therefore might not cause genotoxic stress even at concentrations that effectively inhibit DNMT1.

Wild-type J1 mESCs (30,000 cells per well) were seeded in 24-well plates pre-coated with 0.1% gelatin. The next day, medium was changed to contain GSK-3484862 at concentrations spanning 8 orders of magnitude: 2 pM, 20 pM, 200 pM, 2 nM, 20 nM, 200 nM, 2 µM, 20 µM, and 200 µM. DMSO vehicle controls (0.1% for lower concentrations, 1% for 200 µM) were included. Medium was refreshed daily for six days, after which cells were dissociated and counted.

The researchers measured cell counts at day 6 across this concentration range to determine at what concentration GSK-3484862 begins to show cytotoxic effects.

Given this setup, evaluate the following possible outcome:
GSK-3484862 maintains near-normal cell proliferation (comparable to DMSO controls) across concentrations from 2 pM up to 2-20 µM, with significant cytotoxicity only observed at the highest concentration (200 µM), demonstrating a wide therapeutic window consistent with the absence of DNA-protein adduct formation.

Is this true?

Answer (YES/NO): YES